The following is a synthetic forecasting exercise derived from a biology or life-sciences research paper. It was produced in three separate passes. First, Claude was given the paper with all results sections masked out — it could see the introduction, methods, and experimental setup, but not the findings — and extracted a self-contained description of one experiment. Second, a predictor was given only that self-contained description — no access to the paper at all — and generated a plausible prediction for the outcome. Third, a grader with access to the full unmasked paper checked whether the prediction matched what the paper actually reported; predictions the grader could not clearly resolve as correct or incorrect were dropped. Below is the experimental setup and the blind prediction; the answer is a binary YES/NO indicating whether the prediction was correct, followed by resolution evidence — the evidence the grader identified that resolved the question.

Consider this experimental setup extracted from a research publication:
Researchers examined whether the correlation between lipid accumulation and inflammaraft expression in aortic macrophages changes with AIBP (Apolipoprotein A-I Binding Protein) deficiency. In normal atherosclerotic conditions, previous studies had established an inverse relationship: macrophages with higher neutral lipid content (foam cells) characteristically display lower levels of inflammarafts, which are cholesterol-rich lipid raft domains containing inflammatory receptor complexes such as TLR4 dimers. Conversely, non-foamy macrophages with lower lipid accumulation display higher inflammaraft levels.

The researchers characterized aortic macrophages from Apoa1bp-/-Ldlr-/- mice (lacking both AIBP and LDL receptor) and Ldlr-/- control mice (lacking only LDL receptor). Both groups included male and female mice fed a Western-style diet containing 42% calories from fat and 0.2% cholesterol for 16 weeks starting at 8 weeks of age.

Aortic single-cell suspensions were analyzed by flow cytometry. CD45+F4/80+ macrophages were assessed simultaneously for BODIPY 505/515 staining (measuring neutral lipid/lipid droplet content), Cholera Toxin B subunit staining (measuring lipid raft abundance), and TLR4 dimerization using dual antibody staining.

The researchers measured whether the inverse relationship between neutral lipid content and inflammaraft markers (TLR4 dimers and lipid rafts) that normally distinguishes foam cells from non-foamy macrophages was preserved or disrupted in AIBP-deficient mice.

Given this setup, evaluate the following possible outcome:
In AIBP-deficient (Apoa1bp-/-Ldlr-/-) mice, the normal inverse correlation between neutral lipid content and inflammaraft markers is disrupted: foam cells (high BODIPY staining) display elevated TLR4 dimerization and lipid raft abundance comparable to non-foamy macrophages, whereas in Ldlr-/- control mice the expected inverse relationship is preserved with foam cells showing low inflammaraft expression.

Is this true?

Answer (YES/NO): YES